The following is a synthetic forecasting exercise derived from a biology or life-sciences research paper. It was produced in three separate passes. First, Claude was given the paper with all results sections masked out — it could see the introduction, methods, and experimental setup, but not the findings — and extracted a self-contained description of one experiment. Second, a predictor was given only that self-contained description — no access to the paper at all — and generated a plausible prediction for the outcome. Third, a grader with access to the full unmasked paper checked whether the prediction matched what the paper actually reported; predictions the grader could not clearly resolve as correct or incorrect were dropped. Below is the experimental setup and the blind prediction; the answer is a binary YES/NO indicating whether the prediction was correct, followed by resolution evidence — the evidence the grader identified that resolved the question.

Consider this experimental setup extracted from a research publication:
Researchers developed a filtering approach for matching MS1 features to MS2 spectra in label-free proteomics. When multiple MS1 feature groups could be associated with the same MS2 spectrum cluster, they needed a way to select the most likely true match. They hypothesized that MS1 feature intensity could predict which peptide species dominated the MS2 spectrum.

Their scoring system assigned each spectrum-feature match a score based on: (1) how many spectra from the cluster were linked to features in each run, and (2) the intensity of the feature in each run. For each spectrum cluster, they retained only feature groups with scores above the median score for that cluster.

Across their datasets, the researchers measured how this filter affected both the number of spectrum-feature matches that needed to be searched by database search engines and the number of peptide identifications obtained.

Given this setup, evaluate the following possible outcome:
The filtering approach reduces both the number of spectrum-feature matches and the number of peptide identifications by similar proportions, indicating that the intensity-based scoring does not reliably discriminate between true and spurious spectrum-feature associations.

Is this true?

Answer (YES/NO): NO